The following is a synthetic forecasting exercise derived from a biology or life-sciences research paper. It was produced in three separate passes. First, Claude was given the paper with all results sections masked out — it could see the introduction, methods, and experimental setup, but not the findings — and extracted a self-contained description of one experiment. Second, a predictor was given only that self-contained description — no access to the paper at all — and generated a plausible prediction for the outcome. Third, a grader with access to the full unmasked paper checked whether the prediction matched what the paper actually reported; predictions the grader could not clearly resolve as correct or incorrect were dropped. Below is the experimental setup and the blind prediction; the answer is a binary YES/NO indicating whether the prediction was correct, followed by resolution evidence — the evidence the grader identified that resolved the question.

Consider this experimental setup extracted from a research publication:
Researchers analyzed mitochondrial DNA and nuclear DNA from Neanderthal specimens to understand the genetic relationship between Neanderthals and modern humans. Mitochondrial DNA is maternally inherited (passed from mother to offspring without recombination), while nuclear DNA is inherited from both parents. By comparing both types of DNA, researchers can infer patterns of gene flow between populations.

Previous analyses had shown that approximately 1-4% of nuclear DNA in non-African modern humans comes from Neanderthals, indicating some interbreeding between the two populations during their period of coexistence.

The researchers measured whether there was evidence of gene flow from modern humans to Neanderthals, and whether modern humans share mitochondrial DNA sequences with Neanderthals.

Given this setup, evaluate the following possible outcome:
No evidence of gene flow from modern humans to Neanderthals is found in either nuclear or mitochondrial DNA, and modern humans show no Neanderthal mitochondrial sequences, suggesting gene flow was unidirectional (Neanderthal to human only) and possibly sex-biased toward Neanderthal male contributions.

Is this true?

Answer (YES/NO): YES